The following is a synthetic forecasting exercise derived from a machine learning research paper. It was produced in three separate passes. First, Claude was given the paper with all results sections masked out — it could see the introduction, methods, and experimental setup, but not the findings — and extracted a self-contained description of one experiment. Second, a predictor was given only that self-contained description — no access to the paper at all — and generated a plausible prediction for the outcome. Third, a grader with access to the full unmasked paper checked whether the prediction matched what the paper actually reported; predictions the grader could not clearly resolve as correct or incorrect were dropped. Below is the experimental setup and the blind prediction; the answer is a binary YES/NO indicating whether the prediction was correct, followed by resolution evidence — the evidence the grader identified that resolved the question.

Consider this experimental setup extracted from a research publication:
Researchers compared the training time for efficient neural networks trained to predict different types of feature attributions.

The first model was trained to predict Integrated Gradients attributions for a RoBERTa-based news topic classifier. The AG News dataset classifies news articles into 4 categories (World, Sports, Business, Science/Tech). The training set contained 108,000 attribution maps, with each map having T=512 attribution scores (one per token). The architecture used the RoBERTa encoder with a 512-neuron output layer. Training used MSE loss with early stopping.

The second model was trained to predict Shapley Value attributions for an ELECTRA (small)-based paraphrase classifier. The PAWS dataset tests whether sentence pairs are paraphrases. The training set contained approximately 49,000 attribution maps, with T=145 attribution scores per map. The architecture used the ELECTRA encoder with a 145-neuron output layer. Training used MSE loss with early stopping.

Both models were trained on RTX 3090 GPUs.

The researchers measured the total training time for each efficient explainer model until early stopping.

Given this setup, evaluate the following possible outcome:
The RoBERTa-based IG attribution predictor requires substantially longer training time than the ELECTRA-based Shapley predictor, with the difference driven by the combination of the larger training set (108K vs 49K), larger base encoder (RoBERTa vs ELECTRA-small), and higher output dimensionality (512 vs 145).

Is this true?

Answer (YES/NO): YES